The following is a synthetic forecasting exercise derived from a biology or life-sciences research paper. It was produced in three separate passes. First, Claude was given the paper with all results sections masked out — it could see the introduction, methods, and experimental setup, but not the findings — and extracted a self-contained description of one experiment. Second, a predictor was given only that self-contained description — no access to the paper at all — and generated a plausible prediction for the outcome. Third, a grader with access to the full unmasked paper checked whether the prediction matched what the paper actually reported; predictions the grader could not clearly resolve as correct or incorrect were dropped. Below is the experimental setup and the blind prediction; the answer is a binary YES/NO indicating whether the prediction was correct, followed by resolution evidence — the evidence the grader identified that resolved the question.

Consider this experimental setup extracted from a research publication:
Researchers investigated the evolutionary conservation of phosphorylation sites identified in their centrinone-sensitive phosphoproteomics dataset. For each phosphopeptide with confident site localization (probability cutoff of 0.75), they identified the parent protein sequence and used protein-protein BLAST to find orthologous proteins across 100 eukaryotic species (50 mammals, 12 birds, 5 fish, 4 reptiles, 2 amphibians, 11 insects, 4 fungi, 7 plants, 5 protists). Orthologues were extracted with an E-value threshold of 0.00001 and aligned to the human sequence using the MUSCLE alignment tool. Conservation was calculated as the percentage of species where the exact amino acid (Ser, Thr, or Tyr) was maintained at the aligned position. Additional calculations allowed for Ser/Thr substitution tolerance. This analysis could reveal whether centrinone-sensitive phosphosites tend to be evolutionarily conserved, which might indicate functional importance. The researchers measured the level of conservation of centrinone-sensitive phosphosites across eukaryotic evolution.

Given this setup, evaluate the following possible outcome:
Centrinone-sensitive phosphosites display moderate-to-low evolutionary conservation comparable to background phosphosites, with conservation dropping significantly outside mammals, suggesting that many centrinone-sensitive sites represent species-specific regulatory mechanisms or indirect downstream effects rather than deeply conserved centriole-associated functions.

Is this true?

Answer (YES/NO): NO